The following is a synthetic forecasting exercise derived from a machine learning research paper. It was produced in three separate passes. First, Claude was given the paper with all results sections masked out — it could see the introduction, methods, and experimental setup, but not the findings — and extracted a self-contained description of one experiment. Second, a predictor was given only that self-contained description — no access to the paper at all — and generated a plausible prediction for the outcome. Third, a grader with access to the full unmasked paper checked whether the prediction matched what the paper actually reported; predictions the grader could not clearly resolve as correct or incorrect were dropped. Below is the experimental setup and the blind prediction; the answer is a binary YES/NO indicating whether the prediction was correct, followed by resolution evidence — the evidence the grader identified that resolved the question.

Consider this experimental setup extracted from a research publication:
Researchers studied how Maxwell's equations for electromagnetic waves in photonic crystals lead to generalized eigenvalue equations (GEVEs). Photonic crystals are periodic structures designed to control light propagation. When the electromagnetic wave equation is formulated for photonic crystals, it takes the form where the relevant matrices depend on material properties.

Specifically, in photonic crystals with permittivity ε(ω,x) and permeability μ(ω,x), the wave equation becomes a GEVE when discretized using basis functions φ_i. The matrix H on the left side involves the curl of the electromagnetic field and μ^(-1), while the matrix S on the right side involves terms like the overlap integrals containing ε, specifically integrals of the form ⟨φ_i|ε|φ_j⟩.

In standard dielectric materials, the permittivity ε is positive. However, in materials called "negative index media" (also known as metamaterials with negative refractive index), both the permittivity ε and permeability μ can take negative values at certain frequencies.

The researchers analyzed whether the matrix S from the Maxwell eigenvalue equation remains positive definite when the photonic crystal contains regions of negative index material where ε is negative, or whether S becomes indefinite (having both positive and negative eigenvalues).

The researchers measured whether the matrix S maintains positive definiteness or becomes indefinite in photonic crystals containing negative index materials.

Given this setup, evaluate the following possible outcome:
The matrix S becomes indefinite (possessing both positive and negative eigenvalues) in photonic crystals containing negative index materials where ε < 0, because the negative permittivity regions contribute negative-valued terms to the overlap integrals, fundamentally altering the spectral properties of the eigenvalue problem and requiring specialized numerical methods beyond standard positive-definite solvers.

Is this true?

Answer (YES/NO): YES